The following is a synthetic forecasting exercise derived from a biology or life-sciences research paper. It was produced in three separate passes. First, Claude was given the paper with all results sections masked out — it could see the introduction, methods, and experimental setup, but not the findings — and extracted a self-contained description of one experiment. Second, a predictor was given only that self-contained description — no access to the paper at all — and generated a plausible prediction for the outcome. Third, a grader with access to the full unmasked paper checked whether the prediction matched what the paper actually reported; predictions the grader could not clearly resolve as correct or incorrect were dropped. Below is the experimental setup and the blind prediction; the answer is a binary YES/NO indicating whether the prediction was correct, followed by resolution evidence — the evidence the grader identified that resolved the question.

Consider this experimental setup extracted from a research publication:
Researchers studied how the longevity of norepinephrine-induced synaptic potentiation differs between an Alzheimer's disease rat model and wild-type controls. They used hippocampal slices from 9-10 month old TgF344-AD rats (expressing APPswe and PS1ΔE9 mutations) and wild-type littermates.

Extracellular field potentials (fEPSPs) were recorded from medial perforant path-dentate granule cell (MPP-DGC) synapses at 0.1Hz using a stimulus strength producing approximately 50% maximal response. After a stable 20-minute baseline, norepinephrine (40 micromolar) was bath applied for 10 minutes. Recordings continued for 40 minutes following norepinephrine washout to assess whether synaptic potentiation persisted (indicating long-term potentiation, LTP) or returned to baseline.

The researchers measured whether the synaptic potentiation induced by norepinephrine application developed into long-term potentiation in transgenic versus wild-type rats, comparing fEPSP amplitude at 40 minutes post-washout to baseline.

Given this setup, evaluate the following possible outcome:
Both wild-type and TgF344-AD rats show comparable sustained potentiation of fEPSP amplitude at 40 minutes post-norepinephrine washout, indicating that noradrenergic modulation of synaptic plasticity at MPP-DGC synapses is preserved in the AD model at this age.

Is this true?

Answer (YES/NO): YES